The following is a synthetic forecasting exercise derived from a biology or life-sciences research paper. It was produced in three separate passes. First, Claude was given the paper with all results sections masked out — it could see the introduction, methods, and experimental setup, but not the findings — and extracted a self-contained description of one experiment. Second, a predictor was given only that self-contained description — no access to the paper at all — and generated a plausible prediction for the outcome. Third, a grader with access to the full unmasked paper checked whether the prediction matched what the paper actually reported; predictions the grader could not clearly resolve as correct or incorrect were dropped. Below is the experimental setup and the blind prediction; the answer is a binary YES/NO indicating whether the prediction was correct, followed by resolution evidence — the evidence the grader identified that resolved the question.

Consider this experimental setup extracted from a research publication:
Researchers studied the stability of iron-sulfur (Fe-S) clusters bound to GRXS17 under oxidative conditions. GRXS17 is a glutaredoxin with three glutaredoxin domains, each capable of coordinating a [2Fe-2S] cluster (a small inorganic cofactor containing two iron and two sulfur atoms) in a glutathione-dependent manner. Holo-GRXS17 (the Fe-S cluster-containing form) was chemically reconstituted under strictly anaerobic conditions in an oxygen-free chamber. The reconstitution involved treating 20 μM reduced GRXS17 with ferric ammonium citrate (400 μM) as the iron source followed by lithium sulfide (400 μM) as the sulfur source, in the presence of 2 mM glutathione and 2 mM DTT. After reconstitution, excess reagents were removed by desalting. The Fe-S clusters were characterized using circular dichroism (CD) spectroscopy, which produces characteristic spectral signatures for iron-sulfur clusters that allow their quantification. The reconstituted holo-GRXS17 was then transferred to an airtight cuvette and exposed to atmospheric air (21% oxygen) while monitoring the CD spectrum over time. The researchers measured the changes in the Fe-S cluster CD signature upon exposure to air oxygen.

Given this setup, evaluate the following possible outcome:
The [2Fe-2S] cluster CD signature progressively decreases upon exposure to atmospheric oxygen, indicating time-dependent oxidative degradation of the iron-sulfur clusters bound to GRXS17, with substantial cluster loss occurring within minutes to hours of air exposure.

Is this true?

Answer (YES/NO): YES